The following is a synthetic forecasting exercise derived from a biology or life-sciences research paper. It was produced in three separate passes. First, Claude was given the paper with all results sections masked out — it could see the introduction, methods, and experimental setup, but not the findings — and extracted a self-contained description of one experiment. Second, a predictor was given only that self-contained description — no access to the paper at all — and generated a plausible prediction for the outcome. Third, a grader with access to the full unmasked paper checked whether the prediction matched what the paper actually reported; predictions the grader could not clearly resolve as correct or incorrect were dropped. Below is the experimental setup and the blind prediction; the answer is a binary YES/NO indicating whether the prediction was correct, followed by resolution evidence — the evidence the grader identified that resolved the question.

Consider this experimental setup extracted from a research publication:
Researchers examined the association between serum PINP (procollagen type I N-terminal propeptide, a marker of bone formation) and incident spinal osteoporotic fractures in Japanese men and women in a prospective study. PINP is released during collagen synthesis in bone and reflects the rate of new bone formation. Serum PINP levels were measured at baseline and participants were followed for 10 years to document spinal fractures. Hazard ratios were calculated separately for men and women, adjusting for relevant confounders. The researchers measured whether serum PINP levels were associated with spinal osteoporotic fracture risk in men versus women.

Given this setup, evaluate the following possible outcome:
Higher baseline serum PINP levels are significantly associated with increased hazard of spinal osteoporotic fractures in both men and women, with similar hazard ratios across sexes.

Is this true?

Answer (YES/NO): NO